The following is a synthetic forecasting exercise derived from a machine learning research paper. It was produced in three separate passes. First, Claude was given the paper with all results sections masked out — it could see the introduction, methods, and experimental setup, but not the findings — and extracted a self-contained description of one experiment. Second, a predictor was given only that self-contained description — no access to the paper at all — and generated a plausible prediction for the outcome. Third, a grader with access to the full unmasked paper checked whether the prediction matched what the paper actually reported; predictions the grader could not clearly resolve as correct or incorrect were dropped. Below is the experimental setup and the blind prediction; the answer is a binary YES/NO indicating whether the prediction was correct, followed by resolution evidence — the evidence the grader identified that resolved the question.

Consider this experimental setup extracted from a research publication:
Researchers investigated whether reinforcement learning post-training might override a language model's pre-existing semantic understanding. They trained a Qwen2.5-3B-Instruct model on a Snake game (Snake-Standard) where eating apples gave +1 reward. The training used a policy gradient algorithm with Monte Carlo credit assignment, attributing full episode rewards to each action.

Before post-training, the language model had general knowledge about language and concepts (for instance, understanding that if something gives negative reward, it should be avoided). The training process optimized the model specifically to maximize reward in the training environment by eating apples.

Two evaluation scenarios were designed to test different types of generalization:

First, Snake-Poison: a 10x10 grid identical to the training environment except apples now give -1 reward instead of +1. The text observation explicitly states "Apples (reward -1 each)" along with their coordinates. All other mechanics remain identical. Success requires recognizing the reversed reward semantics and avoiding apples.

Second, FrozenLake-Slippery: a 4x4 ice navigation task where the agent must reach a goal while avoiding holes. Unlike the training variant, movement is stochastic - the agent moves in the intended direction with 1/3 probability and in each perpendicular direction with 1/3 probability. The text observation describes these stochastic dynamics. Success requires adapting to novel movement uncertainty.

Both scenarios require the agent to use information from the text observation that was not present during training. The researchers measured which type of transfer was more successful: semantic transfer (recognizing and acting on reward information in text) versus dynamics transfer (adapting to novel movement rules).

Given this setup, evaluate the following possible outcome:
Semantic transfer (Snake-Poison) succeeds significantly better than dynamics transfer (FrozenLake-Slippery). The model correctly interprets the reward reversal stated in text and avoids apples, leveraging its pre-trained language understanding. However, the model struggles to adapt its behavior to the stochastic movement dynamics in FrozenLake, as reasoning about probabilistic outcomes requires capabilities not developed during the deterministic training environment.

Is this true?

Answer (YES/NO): NO